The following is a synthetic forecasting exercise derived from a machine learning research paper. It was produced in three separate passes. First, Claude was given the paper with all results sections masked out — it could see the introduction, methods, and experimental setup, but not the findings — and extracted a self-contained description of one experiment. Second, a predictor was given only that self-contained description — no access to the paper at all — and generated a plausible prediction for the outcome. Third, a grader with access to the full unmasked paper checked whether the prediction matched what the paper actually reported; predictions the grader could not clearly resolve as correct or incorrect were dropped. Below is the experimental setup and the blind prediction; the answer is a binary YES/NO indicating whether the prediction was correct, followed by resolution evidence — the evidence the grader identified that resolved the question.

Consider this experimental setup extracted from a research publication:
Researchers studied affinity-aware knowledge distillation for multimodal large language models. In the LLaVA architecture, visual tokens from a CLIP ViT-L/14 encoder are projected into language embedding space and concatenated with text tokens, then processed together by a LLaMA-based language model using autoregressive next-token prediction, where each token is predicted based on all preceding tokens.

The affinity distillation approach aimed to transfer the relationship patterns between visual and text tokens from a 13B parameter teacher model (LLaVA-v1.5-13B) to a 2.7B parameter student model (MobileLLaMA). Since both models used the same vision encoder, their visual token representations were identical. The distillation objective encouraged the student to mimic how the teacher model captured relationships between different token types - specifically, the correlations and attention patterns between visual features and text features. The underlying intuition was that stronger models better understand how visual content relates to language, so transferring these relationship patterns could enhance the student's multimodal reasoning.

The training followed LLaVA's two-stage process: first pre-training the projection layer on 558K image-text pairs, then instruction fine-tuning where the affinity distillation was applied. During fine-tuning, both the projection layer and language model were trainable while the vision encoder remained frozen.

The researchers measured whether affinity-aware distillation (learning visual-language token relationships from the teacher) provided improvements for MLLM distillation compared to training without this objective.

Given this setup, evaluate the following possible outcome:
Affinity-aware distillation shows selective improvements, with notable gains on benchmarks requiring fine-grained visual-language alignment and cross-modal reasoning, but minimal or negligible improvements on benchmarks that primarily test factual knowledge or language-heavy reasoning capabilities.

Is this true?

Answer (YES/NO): NO